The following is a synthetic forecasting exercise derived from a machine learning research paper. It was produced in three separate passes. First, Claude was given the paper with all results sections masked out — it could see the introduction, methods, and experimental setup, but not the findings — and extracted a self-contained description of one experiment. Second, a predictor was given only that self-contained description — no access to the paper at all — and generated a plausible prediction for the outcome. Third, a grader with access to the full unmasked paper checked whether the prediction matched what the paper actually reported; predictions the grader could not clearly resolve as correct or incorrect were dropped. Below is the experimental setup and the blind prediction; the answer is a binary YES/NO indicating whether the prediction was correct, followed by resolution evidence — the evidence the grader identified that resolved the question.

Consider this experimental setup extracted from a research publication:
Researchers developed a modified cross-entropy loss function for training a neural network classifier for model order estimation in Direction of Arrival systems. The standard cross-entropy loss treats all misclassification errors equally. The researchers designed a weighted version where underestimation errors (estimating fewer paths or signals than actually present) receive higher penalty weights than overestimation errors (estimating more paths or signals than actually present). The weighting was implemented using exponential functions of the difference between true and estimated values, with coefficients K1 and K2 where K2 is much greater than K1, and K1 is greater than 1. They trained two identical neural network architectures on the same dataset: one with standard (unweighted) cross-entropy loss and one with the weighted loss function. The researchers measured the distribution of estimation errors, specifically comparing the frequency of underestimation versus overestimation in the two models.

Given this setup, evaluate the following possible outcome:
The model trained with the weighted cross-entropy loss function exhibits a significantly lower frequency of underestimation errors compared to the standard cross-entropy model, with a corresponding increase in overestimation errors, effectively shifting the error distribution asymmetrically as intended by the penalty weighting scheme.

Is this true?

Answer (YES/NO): YES